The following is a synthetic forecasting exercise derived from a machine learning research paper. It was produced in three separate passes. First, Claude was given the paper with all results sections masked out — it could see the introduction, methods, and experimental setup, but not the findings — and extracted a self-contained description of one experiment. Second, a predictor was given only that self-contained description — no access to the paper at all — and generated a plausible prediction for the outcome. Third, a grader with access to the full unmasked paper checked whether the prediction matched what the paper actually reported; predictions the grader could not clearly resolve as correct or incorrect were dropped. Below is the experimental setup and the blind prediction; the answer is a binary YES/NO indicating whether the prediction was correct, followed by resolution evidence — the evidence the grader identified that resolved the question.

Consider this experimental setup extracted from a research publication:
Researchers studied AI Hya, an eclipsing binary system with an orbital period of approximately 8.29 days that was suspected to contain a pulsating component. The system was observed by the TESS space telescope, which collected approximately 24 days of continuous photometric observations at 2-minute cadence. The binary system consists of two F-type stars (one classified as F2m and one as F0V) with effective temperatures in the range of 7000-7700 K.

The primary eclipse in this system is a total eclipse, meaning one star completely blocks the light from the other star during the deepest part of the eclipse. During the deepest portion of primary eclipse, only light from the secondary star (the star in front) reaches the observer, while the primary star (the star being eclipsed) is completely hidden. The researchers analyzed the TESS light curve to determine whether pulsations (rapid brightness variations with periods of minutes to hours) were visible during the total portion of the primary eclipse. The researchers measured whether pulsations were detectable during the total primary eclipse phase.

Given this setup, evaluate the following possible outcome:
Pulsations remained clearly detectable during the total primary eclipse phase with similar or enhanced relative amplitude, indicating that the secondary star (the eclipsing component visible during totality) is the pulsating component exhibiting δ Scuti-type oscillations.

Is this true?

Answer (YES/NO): YES